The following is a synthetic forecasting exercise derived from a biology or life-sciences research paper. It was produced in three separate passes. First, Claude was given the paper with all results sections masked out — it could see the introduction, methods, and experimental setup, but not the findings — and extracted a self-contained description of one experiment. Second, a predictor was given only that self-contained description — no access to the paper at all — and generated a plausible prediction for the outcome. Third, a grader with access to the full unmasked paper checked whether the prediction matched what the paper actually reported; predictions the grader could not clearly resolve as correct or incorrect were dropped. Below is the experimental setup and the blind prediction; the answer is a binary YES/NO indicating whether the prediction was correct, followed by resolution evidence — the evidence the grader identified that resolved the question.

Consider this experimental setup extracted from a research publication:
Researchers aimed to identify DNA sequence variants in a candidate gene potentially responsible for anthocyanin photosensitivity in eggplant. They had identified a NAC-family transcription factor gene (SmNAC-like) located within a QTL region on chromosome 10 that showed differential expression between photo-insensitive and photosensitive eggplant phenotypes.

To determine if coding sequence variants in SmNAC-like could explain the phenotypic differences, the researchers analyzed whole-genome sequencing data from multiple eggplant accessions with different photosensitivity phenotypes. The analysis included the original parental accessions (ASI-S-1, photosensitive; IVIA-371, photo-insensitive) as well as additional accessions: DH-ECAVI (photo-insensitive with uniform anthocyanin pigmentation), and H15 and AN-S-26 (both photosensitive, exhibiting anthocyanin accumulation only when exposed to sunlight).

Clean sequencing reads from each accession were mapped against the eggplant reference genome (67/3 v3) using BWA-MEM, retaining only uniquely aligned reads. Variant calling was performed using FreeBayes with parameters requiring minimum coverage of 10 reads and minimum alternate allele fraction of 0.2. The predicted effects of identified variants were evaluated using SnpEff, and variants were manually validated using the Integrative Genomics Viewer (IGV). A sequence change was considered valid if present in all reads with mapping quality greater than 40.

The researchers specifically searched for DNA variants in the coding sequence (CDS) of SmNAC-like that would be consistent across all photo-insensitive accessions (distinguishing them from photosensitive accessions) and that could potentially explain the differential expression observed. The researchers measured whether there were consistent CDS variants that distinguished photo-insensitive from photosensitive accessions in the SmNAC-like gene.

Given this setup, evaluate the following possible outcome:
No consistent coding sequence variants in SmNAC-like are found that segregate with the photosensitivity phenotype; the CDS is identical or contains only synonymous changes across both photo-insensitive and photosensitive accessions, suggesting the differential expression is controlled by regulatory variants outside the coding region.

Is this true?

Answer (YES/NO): YES